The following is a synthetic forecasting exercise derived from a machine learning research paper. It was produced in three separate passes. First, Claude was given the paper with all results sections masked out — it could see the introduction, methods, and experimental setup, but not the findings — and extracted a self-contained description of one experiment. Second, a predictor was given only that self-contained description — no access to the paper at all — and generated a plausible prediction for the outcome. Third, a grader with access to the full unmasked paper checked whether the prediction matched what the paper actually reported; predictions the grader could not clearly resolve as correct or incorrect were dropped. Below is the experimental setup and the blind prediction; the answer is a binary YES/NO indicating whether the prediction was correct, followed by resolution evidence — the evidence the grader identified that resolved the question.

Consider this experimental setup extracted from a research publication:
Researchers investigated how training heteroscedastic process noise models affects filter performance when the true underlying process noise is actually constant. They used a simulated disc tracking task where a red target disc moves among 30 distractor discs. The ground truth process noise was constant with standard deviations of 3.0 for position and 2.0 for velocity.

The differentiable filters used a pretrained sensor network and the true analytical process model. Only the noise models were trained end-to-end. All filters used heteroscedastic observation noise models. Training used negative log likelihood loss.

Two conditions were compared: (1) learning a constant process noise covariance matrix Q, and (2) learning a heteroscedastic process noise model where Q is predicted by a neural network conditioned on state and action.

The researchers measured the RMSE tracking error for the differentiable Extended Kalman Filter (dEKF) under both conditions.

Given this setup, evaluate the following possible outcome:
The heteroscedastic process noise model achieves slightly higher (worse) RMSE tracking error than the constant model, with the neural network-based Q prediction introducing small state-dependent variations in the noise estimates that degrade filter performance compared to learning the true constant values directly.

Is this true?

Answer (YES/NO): NO